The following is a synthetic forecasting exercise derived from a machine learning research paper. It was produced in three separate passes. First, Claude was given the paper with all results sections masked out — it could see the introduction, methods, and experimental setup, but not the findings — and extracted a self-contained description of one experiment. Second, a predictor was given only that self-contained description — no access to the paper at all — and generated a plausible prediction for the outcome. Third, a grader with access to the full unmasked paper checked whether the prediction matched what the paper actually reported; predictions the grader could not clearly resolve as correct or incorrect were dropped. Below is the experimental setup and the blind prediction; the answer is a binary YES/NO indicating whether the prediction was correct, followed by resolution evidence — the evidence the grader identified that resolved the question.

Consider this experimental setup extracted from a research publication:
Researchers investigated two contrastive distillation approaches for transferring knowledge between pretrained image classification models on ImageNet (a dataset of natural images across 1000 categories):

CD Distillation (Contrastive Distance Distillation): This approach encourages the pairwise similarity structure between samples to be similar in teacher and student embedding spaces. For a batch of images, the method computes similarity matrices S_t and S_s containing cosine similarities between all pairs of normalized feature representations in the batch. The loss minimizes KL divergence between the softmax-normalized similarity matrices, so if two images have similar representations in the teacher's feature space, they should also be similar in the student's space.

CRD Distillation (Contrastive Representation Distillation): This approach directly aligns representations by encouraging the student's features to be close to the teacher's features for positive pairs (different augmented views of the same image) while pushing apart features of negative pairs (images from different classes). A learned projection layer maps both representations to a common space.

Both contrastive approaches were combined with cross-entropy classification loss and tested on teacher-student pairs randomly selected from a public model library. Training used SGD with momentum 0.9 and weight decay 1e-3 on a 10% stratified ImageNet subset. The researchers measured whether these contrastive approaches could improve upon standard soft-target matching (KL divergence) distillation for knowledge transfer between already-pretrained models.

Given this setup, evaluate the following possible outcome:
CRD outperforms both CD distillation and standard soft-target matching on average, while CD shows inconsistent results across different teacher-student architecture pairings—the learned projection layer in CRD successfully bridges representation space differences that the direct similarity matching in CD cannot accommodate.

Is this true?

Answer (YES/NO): NO